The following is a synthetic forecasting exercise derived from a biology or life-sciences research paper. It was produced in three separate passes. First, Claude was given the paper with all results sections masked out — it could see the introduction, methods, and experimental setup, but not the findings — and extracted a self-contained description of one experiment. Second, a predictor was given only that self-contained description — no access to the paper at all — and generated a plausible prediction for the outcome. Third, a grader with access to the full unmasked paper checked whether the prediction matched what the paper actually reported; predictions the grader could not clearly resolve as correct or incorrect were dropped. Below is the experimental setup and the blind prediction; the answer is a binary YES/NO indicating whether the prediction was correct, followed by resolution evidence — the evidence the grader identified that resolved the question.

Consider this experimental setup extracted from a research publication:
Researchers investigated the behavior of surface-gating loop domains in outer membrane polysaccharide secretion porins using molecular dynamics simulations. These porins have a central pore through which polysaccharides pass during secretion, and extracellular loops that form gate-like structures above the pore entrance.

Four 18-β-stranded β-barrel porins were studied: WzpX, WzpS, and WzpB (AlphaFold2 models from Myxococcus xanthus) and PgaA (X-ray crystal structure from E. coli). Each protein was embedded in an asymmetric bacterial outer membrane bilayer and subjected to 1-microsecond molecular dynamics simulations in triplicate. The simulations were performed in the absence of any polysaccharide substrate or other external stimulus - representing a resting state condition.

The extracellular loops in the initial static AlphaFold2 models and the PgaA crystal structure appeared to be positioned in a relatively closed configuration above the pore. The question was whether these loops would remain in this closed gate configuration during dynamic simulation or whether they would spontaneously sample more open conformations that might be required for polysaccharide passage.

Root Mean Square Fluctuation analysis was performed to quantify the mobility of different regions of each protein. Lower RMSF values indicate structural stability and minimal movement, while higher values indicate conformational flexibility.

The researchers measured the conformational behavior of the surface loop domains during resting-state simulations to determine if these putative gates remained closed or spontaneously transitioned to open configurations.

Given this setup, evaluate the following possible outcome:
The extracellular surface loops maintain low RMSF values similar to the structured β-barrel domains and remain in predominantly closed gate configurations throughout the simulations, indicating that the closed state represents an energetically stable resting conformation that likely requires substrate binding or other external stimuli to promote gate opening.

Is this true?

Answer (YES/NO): NO